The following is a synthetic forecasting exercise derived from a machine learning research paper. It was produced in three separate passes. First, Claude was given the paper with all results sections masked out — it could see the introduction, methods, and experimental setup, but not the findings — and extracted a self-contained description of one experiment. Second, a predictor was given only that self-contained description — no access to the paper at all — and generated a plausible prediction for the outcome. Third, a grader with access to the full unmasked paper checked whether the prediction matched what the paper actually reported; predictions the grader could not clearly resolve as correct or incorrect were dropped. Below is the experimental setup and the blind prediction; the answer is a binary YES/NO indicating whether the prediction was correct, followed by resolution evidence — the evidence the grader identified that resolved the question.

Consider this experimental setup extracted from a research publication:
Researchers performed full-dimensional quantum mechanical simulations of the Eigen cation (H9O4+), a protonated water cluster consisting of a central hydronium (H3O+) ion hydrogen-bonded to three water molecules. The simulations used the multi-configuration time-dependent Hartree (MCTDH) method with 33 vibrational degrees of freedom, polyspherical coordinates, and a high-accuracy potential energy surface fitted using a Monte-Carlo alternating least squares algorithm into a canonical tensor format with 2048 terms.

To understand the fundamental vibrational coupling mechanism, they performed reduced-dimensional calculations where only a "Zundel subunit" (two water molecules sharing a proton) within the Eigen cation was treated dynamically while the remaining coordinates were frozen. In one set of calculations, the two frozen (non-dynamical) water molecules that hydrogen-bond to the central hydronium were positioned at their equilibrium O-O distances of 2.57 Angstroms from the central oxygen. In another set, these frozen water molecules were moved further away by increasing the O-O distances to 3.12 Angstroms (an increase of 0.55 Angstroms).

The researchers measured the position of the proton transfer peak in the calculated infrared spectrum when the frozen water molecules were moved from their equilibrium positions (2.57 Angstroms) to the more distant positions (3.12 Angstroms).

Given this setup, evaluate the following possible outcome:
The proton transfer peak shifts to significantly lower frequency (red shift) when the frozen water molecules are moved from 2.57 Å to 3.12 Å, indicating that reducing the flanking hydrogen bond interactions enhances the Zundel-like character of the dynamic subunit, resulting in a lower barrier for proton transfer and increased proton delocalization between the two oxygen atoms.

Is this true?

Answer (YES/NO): YES